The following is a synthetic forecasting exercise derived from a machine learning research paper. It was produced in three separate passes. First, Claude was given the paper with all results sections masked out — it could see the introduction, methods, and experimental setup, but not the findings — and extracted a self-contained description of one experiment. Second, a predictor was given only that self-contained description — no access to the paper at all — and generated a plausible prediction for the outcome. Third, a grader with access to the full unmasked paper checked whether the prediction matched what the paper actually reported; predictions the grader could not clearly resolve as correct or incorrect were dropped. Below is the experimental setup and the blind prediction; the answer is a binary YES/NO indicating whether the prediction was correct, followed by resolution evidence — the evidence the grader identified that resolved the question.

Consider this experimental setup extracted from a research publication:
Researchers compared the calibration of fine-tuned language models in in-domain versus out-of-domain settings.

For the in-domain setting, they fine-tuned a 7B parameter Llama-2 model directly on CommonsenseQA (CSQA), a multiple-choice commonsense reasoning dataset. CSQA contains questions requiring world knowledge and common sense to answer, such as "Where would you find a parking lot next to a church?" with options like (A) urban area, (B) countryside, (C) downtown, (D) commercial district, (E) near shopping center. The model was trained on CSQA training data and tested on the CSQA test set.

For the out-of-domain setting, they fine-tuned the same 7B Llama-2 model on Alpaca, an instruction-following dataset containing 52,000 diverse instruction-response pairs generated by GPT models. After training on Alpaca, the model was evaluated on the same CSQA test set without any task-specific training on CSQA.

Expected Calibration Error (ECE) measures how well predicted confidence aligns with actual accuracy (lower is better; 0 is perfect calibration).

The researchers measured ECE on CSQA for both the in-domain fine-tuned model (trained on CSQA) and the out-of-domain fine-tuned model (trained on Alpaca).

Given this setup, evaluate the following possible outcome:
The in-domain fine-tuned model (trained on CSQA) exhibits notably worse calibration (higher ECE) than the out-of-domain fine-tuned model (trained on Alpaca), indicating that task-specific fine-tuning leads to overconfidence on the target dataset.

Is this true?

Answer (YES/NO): NO